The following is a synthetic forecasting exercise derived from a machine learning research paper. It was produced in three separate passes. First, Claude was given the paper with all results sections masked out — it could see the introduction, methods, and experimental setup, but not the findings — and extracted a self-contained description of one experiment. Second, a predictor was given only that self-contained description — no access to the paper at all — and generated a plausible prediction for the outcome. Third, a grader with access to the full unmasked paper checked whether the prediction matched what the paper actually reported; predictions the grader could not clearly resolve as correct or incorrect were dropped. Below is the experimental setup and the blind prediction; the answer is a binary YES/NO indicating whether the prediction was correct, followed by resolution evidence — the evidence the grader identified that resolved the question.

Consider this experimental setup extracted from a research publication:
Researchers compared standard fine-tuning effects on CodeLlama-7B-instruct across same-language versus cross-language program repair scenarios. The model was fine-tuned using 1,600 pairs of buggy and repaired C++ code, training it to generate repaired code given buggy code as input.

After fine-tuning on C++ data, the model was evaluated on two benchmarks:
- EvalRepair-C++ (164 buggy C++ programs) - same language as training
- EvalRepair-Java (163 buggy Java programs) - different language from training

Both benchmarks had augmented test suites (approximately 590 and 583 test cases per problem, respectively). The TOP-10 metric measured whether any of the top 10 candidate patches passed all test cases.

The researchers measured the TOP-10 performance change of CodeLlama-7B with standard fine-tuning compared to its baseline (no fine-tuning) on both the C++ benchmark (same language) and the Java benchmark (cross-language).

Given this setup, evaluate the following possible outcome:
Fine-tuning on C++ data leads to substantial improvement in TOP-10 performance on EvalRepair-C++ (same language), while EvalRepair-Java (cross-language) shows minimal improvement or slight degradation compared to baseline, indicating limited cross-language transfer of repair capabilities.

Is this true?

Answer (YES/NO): NO